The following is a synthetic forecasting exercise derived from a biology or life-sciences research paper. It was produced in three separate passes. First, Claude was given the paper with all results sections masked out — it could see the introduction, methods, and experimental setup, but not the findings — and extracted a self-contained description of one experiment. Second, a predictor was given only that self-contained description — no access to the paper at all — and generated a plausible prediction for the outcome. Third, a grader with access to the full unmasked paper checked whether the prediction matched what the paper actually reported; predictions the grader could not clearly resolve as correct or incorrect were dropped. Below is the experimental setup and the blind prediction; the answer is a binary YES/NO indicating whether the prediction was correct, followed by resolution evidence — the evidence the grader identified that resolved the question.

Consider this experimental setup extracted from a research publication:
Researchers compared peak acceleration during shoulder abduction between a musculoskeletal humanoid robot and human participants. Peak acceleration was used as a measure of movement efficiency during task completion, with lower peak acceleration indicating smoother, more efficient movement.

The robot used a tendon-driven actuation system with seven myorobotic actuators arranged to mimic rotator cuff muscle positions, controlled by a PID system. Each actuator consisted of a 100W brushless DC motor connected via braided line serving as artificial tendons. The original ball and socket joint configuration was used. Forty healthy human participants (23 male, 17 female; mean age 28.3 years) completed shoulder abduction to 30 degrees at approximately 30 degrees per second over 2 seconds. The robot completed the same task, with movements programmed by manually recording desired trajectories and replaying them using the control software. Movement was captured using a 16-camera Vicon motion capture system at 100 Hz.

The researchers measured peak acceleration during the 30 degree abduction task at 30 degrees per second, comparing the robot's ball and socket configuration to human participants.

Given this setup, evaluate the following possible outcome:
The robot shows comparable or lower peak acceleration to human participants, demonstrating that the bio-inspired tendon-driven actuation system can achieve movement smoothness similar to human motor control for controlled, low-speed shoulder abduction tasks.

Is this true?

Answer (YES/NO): NO